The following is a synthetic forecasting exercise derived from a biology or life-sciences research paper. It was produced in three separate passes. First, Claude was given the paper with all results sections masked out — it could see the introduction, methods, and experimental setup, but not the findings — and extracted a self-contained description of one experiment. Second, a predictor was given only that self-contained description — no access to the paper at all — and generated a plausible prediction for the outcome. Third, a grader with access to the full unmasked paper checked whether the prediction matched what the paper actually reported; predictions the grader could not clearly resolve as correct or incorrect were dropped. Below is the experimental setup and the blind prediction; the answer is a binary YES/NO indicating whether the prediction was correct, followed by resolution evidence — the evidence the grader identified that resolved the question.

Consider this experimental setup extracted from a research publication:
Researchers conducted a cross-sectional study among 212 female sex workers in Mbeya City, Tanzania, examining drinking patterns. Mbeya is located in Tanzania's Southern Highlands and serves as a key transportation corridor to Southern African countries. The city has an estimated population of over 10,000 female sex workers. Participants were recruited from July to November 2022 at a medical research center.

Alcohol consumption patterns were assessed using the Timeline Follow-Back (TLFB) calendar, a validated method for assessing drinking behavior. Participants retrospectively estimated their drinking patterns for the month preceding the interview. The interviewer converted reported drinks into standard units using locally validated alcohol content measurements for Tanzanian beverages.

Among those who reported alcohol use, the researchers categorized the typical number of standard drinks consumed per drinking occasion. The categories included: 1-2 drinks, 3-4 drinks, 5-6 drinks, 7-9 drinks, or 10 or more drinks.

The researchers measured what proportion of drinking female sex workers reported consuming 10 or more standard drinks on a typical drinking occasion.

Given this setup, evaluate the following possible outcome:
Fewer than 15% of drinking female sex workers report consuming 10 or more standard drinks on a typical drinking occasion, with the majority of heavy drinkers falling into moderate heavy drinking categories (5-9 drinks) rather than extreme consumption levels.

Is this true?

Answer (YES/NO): NO